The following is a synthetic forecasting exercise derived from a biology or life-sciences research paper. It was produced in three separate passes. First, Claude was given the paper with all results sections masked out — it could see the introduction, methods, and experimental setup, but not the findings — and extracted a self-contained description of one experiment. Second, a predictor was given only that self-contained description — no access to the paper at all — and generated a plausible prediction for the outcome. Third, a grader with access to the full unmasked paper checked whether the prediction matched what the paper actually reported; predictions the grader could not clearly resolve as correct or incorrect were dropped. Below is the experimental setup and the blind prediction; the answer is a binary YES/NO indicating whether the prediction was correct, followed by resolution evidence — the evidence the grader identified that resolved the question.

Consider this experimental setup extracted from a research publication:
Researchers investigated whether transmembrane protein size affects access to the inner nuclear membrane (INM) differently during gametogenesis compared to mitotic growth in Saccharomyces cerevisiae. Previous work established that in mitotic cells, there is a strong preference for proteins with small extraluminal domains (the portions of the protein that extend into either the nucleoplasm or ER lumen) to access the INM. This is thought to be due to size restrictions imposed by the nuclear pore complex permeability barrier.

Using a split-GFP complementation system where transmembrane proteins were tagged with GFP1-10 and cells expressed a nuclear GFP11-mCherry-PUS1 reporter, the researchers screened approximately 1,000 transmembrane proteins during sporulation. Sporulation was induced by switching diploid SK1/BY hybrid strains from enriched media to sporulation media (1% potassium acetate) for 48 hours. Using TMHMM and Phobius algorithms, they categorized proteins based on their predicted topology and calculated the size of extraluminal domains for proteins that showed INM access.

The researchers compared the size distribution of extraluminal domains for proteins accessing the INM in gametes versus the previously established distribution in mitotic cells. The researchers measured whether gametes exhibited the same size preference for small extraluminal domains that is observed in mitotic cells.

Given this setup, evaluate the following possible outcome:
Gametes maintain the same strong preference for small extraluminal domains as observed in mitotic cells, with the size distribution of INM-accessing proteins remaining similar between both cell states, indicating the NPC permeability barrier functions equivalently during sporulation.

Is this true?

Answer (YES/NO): NO